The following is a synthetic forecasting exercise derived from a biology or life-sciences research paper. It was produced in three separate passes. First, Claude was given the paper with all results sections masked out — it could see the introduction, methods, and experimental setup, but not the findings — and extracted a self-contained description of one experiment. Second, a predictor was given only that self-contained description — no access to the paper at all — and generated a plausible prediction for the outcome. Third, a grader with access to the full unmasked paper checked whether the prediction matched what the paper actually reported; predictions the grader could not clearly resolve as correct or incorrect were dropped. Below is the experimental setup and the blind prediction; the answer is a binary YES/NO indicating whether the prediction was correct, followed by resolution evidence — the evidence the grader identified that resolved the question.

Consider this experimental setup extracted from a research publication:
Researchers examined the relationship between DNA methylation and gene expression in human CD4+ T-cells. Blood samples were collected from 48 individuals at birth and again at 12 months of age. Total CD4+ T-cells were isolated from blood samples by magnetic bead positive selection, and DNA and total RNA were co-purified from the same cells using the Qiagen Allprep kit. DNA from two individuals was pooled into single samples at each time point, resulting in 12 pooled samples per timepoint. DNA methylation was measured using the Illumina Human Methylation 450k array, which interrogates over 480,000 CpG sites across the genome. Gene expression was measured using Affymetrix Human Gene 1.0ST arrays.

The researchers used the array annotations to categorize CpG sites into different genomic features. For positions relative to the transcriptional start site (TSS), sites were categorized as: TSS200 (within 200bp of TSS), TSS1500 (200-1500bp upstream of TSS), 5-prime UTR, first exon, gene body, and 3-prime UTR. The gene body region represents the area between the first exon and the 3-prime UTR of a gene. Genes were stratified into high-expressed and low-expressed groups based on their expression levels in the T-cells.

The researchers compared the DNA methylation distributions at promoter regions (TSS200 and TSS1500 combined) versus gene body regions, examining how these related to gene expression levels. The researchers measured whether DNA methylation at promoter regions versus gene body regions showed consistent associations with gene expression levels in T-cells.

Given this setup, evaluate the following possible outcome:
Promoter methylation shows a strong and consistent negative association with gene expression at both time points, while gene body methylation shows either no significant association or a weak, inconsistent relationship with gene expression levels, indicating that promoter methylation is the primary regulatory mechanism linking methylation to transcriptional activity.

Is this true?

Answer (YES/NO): NO